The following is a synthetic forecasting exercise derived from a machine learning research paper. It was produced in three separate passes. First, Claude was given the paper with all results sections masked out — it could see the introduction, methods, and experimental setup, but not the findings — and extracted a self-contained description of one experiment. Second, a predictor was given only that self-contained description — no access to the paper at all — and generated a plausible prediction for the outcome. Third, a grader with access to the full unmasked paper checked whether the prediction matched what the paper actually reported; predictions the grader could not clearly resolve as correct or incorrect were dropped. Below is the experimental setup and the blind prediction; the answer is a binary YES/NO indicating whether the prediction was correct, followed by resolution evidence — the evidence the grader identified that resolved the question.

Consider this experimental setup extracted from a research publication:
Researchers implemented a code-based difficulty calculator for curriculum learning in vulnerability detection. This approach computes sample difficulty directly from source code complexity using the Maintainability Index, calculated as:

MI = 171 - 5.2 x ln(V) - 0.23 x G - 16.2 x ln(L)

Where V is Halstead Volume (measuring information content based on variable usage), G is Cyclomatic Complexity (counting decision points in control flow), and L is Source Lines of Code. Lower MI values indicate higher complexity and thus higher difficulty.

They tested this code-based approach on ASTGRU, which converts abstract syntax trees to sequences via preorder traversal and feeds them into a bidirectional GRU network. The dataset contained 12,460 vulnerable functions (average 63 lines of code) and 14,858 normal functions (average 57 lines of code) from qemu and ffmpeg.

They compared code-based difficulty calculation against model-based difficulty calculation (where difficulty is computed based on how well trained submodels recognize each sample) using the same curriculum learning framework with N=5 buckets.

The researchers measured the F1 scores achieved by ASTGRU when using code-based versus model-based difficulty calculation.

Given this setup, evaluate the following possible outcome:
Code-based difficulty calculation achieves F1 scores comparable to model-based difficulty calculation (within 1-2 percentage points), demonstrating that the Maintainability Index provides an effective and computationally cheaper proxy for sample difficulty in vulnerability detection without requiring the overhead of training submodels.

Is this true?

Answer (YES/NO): NO